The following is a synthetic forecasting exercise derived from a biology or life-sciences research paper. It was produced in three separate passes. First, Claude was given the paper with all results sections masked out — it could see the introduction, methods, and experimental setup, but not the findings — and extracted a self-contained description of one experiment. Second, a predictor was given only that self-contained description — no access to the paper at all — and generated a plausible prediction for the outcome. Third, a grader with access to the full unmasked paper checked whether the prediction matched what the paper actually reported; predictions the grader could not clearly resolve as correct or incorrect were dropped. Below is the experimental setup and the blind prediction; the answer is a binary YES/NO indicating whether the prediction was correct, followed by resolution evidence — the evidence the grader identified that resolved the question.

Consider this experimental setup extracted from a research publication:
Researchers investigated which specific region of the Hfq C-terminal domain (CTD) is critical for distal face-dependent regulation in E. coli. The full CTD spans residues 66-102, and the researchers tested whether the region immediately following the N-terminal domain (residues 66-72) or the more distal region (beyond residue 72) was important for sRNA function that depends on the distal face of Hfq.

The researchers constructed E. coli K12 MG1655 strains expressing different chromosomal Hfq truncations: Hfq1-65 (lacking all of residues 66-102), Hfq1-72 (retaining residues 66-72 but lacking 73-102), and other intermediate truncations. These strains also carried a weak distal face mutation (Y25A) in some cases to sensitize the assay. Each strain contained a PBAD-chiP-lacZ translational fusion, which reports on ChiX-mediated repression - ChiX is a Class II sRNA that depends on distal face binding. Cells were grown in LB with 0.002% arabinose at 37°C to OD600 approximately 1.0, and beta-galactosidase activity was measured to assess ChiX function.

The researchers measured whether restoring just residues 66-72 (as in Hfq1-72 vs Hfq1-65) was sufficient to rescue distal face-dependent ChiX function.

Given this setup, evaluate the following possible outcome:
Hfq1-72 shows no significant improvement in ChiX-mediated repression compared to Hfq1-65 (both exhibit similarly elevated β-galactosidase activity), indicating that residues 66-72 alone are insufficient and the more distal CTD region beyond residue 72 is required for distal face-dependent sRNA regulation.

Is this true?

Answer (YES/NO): NO